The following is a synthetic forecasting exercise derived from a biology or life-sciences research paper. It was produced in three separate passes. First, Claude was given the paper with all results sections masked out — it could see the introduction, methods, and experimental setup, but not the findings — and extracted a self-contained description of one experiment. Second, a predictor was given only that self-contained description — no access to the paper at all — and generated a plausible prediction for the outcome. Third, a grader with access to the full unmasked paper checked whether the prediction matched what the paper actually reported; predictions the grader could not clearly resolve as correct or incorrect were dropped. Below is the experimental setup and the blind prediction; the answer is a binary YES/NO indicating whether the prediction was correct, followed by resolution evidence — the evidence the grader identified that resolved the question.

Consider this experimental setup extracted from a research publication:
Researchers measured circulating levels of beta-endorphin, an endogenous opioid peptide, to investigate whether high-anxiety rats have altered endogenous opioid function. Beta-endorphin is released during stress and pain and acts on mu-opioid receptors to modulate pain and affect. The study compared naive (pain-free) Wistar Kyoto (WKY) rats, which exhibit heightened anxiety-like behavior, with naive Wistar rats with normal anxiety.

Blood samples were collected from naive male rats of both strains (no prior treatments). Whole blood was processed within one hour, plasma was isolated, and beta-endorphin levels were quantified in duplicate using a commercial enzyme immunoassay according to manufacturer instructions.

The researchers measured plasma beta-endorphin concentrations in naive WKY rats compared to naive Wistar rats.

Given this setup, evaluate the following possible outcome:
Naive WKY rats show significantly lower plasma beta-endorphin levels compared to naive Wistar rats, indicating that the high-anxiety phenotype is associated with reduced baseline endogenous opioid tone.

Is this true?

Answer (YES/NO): NO